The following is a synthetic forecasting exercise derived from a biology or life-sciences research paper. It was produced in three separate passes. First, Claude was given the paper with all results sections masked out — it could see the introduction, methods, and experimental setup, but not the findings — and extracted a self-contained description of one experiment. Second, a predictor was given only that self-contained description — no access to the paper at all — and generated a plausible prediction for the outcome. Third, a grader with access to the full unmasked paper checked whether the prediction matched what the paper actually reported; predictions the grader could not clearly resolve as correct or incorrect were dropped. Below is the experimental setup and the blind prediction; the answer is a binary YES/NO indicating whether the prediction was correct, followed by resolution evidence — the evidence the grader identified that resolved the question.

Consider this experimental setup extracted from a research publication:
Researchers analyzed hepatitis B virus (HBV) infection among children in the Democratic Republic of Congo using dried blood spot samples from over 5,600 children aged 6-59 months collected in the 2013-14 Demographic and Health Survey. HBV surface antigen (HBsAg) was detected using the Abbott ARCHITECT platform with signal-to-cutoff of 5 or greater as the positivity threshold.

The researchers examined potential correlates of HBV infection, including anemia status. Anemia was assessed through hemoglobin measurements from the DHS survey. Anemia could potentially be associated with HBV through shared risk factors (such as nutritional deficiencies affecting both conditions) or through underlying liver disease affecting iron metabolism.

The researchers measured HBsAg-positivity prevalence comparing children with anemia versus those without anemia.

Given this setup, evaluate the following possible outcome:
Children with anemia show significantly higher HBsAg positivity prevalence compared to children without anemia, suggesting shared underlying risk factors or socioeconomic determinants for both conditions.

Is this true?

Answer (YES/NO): NO